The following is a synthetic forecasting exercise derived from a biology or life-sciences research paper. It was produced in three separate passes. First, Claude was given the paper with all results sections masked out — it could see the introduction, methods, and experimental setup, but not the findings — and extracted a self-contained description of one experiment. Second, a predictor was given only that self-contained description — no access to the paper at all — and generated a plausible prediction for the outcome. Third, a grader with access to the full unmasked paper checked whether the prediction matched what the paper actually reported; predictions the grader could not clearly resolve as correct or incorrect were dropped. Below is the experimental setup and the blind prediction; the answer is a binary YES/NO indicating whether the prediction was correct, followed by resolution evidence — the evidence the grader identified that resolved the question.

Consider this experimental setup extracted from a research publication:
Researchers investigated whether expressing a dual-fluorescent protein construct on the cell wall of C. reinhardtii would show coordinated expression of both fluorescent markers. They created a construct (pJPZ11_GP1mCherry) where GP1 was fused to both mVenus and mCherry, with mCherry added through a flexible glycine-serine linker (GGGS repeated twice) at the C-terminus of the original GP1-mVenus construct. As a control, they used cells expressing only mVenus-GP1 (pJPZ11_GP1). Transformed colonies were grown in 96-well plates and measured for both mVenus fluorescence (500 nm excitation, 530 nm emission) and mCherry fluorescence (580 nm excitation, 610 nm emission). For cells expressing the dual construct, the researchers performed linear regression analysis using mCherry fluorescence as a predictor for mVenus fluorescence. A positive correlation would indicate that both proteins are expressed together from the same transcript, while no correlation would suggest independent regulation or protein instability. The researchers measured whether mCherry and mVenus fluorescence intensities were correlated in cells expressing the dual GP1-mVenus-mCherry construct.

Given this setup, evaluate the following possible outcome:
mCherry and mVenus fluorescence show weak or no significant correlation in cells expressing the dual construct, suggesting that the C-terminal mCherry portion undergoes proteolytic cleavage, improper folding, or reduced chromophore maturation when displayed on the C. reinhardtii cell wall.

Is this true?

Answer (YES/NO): NO